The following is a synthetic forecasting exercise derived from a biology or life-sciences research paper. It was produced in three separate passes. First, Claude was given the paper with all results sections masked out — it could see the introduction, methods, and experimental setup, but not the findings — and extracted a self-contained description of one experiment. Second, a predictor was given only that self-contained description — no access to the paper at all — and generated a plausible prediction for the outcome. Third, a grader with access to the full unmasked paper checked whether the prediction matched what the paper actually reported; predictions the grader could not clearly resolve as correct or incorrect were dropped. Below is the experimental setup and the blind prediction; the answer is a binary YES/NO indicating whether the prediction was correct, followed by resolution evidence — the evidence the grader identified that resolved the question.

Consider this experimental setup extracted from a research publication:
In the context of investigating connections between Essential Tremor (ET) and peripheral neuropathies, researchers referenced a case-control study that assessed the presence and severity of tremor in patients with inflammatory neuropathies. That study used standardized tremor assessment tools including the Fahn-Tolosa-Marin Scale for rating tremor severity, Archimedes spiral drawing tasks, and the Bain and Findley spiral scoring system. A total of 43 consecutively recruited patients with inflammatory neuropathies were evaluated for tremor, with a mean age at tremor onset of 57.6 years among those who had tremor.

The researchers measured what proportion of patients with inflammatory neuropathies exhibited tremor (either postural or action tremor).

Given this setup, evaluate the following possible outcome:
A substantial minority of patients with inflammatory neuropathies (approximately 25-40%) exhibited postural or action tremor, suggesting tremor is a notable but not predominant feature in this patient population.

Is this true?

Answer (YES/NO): NO